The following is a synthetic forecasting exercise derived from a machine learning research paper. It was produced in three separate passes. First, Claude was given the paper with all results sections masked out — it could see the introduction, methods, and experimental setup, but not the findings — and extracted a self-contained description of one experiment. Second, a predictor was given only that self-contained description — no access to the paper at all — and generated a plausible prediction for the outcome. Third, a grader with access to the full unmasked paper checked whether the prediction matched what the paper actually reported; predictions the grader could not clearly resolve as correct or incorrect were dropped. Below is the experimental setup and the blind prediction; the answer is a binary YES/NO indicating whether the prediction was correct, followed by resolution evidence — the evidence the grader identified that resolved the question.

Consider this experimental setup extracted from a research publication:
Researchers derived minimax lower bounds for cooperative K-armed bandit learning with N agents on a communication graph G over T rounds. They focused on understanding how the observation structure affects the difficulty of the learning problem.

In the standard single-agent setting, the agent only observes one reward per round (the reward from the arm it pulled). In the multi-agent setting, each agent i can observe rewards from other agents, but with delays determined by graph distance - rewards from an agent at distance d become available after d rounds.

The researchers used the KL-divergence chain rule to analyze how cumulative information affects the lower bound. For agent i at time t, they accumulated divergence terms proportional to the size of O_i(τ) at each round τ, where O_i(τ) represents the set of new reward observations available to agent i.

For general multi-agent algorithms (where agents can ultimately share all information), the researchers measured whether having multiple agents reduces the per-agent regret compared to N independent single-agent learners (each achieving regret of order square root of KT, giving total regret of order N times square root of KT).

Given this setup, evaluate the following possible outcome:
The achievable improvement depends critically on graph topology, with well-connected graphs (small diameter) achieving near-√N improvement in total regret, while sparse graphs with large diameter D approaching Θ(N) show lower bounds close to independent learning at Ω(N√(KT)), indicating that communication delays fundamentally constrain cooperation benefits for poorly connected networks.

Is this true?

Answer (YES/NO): NO